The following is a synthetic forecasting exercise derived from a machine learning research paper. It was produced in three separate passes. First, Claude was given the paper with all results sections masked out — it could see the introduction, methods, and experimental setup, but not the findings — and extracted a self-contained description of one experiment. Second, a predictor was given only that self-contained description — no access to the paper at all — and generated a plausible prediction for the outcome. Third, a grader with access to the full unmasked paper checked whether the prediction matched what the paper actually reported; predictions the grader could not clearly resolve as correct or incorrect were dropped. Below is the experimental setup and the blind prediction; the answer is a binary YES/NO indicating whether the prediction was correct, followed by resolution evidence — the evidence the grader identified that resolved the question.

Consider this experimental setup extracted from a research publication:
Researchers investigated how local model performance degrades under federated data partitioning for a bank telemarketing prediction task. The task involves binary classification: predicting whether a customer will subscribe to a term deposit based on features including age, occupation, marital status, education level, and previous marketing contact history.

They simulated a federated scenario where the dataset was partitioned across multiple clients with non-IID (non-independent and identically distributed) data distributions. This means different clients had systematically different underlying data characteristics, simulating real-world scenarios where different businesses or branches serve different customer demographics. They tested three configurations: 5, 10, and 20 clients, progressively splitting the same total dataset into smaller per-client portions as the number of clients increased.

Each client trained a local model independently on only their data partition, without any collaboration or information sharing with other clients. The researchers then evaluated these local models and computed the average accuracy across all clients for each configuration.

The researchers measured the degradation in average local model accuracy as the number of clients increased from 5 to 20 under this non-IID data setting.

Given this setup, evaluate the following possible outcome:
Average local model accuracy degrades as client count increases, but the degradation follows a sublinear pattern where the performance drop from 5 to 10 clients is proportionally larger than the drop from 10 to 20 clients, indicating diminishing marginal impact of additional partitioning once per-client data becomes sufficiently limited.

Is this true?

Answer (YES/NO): NO